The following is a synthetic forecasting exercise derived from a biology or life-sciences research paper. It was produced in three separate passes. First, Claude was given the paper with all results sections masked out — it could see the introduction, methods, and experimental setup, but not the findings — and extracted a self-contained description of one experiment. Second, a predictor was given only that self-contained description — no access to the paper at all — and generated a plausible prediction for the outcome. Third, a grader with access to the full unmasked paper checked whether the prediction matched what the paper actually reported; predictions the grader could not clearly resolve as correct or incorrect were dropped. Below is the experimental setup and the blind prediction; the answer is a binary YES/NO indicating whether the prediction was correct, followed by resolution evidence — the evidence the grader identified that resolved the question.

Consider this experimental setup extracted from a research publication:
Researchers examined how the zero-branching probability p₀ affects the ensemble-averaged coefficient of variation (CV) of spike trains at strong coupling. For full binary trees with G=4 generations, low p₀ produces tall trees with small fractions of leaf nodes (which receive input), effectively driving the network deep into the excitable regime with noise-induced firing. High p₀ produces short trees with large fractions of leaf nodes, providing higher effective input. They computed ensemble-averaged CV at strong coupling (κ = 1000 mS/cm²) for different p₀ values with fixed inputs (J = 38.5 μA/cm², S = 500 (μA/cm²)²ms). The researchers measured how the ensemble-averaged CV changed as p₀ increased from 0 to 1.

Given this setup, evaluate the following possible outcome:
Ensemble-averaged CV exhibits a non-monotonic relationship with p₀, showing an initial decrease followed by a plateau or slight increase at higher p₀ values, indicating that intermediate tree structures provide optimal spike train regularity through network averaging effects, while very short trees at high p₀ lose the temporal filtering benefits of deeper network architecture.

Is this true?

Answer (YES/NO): NO